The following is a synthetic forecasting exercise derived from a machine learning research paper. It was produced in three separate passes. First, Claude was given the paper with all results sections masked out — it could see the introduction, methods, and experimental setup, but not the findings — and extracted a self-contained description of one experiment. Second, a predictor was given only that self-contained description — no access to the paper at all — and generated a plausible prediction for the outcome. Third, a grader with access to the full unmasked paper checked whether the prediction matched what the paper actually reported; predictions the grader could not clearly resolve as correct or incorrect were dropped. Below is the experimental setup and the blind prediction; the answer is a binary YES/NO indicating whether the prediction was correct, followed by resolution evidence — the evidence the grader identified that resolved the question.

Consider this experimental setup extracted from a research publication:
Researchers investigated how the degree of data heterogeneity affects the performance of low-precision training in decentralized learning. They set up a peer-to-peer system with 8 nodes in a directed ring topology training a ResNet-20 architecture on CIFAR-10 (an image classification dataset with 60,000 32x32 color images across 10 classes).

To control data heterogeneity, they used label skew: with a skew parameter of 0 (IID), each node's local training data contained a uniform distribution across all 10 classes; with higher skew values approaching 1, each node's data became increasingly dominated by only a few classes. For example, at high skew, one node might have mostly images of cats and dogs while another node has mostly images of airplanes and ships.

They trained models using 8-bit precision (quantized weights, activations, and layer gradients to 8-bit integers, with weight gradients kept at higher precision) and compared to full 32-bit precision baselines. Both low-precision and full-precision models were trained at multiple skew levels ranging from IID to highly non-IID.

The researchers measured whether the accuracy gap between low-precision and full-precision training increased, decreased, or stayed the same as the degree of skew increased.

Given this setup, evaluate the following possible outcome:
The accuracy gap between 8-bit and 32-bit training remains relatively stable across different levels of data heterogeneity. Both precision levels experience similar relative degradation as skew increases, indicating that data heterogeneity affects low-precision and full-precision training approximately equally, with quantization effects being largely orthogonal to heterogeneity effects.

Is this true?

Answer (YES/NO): YES